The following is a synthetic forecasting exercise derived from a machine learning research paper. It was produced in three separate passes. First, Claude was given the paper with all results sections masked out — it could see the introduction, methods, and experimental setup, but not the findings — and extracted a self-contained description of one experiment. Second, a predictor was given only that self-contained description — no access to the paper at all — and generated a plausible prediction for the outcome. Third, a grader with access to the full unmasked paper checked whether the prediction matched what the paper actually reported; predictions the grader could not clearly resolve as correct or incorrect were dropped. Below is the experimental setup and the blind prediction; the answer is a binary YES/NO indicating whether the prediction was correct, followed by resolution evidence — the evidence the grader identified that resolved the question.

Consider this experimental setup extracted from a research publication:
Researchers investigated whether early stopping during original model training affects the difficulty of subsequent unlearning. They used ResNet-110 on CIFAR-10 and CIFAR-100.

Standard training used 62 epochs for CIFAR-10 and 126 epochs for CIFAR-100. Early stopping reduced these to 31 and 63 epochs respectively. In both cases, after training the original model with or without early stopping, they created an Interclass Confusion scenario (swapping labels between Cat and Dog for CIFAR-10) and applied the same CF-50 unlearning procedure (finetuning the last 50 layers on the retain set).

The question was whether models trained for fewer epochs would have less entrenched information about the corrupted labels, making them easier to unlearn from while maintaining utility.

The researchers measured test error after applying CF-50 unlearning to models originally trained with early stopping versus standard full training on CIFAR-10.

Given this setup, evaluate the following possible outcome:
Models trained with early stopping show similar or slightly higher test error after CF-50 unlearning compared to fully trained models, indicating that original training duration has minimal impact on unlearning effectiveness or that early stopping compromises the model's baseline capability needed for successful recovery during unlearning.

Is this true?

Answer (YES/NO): YES